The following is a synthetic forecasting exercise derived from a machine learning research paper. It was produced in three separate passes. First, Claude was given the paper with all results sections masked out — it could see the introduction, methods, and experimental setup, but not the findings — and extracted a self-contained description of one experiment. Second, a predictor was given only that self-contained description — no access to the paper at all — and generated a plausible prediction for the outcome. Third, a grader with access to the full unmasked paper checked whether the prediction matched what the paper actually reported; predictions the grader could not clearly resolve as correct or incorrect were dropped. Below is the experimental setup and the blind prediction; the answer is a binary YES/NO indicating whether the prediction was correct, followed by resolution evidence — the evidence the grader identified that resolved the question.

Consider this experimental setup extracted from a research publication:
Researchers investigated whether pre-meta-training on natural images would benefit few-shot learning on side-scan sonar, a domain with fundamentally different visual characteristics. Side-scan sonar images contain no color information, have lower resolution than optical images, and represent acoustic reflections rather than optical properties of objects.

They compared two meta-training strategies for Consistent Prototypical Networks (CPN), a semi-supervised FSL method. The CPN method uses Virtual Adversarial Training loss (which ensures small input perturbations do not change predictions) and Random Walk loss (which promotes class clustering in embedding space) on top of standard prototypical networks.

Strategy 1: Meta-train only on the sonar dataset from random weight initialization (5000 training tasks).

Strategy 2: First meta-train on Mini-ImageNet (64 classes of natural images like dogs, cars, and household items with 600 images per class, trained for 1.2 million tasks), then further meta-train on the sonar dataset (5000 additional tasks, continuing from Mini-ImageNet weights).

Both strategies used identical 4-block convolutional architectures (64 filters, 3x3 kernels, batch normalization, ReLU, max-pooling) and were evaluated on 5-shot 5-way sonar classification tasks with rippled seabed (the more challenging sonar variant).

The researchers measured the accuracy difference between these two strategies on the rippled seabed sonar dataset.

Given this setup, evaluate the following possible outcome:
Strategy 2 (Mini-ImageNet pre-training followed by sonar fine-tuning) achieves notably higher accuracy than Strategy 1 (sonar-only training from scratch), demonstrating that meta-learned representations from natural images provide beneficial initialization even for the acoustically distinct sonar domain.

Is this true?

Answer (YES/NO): YES